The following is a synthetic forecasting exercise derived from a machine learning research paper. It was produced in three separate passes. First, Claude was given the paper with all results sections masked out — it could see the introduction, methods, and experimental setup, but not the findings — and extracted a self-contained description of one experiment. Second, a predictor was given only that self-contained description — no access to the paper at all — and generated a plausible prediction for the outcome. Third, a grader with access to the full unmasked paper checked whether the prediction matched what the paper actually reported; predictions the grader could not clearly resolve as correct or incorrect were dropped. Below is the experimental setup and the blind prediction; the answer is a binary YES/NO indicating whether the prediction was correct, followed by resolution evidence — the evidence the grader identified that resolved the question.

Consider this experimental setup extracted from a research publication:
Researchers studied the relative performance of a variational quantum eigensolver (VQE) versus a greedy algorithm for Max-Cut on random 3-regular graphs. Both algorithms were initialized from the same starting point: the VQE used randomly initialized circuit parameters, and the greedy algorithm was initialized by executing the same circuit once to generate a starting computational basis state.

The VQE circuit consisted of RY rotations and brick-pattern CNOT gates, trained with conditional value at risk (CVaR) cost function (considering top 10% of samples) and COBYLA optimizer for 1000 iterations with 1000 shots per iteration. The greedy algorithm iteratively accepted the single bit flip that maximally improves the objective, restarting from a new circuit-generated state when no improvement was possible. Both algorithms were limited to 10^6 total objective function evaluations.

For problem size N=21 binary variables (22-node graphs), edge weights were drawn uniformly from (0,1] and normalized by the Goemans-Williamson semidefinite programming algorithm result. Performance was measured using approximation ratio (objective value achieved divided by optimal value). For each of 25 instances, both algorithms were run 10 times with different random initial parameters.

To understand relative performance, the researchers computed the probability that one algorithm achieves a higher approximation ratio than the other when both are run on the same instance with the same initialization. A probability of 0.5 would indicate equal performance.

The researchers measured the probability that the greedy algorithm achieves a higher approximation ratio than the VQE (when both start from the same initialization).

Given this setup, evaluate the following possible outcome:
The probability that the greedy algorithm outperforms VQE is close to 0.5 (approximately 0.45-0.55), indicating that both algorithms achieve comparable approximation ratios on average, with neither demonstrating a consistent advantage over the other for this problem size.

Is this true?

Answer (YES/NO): NO